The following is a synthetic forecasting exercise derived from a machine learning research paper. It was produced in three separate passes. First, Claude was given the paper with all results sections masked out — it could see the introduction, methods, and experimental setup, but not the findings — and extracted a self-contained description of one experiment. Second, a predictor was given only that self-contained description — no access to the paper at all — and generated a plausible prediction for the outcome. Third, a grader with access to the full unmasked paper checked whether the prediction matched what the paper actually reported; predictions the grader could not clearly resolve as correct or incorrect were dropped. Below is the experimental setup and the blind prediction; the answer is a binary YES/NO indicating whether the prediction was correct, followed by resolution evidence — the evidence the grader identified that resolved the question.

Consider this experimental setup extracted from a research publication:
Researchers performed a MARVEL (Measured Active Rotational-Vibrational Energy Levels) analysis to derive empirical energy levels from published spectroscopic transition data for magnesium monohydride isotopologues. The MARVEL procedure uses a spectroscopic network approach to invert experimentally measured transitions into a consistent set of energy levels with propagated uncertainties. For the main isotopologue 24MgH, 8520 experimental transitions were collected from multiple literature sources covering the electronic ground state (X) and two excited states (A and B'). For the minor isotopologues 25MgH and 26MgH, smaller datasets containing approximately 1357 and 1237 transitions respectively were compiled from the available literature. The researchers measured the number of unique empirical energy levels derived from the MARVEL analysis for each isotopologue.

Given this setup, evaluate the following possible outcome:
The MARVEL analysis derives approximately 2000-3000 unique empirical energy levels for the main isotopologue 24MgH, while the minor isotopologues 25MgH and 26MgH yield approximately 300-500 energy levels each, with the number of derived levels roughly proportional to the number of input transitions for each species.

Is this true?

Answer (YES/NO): NO